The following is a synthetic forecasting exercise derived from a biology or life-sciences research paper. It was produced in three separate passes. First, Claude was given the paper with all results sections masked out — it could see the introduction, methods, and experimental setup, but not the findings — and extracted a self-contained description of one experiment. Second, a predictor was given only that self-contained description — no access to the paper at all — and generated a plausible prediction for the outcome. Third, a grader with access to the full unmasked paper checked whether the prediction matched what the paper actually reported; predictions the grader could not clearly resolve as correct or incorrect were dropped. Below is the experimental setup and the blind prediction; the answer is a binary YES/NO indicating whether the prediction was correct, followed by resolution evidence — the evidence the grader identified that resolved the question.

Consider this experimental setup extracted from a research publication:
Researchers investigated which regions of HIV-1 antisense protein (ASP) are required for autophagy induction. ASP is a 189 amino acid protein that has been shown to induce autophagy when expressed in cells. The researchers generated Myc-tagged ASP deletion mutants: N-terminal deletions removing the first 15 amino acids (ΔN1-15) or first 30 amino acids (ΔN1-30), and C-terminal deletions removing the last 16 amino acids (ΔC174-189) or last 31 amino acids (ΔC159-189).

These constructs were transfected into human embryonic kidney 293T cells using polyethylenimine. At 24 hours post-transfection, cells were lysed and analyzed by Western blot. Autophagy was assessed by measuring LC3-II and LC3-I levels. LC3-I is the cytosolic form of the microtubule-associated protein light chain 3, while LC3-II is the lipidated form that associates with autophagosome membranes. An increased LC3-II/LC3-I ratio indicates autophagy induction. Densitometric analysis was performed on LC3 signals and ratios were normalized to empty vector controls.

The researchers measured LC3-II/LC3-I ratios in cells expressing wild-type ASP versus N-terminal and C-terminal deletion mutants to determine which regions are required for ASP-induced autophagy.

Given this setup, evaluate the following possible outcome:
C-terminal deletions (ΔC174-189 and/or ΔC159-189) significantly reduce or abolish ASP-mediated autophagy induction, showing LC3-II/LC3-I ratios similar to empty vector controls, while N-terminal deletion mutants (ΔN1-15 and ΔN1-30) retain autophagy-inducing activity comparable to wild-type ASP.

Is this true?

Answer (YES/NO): NO